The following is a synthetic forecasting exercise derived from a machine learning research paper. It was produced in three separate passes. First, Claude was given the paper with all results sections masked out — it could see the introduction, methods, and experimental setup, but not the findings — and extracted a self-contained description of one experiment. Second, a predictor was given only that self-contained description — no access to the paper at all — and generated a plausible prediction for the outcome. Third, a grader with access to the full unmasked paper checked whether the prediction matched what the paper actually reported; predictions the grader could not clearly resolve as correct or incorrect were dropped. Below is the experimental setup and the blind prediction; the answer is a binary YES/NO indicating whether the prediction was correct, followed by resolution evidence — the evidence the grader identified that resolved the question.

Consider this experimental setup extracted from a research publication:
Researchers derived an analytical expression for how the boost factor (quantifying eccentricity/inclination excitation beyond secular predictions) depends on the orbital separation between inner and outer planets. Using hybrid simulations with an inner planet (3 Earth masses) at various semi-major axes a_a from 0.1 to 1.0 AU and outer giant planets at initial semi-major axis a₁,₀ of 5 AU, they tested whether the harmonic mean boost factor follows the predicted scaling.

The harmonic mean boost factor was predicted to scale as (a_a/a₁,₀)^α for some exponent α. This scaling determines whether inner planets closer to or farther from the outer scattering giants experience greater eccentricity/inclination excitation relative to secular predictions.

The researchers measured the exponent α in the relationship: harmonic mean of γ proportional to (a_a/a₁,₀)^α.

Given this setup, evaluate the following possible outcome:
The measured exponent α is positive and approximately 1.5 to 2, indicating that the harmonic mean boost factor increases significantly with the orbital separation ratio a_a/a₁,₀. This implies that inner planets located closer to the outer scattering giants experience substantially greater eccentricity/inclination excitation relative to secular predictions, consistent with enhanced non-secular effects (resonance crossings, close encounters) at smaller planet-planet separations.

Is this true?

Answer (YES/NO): NO